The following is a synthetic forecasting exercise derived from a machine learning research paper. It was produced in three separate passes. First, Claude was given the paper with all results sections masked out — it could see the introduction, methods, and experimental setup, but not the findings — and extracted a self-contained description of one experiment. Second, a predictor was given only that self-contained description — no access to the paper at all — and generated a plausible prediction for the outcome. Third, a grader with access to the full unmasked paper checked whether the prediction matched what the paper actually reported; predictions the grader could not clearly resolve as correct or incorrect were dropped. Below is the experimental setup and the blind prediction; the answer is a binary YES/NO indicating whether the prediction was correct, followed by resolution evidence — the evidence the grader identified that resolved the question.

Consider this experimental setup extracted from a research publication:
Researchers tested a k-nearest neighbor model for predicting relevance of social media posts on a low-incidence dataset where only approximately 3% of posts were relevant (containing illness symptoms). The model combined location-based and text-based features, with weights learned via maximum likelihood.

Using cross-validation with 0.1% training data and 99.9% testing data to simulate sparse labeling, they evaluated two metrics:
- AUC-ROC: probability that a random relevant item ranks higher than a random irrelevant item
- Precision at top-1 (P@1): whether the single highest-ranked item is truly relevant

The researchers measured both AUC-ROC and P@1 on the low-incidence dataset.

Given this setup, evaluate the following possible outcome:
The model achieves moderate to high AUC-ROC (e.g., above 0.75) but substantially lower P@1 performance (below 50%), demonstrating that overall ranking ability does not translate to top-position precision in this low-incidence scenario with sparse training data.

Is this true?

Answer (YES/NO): NO